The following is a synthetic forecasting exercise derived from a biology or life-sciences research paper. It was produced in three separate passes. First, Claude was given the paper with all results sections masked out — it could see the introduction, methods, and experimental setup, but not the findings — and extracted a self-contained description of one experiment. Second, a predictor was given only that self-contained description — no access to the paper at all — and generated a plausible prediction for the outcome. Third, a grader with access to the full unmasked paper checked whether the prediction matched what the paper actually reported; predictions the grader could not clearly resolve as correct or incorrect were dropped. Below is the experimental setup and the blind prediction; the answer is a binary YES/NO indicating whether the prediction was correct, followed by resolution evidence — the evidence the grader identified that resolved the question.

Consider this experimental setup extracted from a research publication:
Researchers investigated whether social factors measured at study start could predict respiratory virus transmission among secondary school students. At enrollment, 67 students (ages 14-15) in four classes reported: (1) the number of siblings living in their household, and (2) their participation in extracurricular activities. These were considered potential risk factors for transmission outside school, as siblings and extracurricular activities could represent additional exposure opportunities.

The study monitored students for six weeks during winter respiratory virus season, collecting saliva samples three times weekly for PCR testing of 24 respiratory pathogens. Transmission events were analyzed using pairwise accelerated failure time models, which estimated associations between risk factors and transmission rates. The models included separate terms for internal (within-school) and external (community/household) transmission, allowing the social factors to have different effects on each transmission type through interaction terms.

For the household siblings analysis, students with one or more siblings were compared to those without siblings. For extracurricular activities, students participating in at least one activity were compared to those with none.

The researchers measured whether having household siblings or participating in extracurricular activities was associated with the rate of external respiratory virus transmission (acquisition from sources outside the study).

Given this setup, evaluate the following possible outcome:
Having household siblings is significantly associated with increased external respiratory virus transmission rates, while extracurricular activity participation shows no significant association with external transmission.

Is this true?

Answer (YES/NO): NO